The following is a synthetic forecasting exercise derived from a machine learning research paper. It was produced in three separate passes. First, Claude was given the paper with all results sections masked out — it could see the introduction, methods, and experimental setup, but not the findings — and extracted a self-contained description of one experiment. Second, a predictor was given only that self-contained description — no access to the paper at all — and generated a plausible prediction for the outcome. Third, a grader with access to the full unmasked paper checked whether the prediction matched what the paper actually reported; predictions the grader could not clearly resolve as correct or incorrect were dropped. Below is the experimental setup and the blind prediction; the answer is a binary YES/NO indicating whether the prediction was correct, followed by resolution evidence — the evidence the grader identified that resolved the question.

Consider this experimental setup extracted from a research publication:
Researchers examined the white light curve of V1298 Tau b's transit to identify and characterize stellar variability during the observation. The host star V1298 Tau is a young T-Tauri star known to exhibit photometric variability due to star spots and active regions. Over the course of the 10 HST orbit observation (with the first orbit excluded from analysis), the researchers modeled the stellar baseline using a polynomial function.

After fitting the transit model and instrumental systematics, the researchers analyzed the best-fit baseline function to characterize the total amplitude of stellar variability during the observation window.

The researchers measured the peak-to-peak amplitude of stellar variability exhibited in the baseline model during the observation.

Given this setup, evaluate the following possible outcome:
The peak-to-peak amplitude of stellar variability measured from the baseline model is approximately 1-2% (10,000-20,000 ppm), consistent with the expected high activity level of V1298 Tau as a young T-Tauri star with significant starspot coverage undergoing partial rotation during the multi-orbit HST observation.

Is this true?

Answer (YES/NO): NO